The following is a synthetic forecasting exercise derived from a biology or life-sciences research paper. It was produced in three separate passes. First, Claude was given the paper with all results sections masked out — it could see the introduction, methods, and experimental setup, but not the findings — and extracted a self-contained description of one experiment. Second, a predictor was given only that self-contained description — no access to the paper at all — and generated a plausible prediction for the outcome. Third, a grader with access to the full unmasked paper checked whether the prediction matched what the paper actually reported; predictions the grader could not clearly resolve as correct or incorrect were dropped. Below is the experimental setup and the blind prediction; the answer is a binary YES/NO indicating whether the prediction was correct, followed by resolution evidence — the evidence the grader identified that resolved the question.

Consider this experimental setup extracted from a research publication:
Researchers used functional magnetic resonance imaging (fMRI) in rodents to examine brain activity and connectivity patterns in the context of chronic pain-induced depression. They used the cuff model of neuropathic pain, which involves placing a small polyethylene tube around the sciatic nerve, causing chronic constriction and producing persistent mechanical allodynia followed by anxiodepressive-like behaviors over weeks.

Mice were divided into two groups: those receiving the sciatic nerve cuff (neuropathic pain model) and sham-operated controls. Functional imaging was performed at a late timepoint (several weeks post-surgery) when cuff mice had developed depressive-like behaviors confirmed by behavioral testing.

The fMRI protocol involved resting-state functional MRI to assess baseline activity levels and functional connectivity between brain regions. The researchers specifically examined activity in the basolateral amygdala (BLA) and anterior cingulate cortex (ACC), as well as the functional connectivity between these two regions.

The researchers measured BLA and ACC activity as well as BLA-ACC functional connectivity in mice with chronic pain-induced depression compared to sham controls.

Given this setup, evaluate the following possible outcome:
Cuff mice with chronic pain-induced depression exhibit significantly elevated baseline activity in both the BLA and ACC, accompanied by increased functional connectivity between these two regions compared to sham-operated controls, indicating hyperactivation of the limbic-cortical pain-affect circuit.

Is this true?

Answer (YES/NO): YES